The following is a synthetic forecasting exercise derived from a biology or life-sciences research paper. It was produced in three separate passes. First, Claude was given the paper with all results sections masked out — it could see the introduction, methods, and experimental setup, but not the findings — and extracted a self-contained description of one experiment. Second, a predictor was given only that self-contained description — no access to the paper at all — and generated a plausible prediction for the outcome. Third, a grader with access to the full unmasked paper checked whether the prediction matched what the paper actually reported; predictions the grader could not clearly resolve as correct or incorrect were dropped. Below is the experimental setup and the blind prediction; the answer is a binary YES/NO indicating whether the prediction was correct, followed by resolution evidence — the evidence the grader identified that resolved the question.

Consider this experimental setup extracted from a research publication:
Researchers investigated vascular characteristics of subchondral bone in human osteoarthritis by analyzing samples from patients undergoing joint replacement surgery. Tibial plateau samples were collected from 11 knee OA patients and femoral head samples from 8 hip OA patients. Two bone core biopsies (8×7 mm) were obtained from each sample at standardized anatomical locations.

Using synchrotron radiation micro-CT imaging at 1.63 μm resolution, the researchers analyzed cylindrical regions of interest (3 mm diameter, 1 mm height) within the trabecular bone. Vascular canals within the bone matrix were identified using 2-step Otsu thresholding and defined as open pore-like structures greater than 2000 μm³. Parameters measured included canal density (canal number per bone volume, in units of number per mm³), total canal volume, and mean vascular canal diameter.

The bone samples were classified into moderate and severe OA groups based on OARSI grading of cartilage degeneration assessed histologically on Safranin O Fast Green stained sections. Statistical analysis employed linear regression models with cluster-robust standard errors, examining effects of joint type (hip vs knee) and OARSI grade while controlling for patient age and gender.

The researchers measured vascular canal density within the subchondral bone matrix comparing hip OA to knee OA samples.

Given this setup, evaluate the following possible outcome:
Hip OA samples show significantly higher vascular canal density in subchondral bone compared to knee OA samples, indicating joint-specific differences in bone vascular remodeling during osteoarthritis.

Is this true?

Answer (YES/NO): NO